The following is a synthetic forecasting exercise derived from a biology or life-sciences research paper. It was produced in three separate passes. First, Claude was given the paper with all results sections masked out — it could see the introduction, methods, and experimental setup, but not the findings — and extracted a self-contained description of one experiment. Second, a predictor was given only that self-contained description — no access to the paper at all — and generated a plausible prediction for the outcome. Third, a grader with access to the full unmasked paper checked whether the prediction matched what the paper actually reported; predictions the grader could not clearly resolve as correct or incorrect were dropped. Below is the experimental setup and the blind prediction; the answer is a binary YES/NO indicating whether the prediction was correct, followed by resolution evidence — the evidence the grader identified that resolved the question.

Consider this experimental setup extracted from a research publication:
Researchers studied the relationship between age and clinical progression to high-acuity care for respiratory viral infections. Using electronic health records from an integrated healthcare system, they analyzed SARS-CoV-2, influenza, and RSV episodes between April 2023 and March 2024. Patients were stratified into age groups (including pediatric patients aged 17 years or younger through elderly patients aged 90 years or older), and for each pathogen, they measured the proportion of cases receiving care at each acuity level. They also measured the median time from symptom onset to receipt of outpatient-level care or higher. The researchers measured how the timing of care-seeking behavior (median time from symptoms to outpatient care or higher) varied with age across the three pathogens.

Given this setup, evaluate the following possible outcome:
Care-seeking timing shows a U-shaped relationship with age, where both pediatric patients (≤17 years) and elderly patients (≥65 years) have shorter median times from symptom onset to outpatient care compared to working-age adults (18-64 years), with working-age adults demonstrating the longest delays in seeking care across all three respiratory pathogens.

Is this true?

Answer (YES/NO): NO